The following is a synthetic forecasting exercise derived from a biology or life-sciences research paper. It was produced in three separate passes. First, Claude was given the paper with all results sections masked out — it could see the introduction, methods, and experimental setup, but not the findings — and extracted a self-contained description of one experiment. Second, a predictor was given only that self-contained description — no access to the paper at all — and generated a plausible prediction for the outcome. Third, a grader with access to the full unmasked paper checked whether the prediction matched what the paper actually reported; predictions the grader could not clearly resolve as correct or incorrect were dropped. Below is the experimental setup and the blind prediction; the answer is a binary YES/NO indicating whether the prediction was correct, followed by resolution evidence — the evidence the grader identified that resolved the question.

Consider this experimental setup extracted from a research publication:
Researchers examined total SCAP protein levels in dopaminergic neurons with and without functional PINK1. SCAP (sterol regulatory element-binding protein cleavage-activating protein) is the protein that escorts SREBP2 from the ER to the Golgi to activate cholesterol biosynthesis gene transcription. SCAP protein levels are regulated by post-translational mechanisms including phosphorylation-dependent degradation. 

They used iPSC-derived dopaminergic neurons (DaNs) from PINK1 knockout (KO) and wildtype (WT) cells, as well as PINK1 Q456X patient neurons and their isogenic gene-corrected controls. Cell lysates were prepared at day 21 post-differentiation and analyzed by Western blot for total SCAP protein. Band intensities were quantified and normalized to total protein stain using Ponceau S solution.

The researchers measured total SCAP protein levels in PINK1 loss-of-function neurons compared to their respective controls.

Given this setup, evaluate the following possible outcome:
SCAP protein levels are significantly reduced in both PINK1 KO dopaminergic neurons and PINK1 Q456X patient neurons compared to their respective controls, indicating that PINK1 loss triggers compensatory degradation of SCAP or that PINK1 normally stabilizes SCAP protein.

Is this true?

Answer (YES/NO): NO